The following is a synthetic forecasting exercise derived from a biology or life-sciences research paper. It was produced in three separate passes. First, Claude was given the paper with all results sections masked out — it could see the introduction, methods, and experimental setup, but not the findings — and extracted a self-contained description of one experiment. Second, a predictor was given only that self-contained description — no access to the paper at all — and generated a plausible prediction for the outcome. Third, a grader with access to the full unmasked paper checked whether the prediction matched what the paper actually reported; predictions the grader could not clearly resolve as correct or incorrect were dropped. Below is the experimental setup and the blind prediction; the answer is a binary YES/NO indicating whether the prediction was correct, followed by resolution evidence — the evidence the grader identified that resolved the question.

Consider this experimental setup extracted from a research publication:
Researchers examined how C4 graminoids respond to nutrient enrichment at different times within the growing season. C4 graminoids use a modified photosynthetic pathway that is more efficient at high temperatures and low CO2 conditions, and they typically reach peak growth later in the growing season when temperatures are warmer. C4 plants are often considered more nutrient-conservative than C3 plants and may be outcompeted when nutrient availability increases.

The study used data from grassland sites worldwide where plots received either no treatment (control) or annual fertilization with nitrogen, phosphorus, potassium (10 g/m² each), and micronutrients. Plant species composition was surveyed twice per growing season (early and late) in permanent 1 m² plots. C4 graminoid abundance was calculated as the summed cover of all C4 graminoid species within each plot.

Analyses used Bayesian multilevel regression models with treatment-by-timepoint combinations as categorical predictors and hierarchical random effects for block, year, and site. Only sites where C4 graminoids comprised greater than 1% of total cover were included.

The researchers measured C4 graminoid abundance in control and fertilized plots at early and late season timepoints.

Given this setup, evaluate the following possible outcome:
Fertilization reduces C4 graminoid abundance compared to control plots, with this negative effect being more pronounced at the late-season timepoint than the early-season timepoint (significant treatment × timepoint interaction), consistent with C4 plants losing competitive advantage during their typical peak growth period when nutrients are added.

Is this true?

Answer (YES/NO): YES